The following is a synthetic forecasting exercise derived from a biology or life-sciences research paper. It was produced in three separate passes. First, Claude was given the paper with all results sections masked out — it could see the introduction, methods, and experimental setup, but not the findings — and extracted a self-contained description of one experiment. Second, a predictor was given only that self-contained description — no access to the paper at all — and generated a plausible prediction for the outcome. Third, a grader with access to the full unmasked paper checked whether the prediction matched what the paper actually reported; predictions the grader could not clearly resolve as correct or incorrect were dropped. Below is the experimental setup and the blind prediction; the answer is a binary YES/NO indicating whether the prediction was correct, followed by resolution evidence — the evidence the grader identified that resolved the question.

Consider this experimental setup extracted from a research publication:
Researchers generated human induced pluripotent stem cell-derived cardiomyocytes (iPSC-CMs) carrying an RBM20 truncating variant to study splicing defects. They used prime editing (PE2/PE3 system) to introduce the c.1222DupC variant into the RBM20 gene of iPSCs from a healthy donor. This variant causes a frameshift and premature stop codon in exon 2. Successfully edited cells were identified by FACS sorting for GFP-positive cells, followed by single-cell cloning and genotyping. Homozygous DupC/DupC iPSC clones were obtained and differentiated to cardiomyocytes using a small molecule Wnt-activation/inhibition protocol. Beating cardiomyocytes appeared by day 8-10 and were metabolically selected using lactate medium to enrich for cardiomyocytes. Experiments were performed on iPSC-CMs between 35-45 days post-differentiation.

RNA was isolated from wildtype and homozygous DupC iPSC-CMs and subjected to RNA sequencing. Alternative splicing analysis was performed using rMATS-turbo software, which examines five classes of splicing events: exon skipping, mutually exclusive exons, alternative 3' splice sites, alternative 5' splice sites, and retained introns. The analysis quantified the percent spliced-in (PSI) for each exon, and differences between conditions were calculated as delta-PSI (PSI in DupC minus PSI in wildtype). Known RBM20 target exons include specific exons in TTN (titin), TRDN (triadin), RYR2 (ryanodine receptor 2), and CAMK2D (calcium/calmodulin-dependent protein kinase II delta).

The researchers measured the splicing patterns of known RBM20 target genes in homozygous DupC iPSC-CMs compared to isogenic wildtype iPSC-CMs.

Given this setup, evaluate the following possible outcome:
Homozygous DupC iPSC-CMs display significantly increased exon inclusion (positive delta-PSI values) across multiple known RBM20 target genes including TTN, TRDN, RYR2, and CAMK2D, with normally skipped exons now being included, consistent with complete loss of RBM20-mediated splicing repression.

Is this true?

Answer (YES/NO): NO